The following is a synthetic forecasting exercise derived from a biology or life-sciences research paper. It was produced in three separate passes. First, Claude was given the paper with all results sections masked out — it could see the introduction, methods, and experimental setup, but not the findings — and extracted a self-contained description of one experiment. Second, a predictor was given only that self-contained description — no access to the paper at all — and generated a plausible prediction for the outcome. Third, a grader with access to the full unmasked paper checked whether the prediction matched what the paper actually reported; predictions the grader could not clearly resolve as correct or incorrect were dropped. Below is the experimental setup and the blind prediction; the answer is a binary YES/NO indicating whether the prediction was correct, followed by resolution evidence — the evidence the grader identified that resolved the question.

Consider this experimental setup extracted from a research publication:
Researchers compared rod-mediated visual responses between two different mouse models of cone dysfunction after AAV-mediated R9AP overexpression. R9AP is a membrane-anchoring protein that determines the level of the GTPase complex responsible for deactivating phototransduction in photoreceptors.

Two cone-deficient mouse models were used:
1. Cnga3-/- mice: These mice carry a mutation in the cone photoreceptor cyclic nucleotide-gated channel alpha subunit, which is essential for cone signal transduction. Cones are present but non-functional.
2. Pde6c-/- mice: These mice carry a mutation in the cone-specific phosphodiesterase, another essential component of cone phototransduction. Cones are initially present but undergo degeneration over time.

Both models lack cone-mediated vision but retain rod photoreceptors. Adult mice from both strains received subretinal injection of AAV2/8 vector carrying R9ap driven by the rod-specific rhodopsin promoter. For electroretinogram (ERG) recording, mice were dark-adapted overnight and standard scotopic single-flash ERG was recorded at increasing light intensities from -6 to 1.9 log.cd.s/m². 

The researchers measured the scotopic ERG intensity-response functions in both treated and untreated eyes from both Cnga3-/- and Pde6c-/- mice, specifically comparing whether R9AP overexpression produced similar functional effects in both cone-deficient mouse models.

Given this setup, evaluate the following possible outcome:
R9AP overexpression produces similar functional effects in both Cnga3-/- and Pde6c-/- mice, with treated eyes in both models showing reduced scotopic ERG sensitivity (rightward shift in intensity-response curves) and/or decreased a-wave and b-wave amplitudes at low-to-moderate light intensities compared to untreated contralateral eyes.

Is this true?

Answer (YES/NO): YES